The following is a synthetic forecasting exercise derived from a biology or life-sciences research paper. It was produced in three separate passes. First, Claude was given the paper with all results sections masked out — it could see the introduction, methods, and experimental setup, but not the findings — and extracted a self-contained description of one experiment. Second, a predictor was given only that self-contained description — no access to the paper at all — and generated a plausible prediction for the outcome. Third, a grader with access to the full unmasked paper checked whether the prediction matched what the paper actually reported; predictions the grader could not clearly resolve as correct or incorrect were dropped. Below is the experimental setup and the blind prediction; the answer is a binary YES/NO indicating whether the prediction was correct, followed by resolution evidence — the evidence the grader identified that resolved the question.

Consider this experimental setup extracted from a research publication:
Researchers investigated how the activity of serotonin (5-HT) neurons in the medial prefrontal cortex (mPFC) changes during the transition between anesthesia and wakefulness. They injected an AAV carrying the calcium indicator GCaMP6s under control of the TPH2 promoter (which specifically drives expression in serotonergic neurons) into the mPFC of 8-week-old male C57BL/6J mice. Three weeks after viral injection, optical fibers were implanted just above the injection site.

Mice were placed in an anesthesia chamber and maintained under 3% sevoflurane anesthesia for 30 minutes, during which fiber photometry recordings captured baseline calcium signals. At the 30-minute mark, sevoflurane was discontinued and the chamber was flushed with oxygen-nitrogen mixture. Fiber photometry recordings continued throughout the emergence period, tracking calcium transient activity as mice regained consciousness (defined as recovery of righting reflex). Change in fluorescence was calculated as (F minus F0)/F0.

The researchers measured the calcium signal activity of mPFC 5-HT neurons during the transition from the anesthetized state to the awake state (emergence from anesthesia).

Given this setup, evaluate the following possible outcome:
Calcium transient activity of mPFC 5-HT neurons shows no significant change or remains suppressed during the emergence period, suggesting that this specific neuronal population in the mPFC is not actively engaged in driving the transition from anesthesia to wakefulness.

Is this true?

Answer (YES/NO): NO